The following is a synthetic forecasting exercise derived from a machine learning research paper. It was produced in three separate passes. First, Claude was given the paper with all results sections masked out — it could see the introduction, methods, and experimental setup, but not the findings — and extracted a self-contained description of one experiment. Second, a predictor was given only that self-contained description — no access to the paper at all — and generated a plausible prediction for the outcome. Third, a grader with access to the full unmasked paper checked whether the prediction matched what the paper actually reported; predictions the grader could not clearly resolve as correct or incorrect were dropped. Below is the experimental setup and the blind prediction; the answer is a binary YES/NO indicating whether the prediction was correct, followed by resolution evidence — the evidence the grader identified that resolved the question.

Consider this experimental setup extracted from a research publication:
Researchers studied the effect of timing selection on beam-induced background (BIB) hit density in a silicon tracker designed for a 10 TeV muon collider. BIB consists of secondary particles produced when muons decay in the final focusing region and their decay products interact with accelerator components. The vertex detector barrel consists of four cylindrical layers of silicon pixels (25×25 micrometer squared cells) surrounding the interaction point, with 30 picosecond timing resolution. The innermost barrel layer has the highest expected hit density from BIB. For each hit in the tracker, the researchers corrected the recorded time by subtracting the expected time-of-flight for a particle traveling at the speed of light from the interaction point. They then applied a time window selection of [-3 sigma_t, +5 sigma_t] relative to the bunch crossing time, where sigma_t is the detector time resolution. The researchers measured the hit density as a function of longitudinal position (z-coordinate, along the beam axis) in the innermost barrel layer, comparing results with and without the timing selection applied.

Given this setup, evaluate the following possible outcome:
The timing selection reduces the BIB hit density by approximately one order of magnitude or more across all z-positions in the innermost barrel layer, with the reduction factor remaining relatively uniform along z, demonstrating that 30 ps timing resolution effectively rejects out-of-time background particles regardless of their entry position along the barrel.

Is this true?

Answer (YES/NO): NO